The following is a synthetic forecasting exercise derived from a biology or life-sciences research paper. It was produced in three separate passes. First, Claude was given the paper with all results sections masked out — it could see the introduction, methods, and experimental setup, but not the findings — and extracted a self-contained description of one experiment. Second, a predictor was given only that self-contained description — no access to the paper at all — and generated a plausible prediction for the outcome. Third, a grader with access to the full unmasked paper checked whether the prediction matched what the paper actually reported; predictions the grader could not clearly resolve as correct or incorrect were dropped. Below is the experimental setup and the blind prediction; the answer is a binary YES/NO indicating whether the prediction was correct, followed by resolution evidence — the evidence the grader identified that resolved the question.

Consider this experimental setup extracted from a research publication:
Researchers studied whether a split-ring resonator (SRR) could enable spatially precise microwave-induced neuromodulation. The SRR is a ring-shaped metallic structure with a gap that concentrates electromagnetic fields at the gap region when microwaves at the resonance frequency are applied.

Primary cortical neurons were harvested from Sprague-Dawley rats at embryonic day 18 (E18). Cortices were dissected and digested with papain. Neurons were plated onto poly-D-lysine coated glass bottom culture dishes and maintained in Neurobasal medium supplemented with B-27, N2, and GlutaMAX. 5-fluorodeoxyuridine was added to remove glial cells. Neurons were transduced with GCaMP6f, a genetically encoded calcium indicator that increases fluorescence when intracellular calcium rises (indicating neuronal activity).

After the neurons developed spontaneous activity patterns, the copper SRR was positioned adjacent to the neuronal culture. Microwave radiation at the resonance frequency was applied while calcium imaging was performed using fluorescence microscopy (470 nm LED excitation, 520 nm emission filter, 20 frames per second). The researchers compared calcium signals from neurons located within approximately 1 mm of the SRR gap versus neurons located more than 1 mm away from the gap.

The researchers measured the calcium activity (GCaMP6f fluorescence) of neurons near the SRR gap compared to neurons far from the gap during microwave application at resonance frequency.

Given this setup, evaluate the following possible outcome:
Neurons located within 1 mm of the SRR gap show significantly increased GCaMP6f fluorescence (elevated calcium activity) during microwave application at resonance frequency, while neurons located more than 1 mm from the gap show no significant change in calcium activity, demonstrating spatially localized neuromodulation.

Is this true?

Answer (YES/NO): NO